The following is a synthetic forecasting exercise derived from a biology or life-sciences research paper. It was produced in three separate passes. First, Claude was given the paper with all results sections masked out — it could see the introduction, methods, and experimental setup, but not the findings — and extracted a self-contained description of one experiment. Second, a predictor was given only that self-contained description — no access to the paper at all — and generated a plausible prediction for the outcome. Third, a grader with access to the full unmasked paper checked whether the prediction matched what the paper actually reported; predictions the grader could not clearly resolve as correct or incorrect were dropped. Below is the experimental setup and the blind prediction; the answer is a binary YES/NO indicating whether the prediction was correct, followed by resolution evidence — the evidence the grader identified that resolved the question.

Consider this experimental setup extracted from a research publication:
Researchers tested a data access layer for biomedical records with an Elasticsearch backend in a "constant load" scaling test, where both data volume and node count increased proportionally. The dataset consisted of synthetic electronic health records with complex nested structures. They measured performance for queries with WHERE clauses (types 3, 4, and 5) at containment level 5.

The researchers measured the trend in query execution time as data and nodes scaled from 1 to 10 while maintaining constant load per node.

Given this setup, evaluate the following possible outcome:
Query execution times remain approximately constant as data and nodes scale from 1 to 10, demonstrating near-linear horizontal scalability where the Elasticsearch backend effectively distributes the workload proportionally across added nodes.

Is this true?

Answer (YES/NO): NO